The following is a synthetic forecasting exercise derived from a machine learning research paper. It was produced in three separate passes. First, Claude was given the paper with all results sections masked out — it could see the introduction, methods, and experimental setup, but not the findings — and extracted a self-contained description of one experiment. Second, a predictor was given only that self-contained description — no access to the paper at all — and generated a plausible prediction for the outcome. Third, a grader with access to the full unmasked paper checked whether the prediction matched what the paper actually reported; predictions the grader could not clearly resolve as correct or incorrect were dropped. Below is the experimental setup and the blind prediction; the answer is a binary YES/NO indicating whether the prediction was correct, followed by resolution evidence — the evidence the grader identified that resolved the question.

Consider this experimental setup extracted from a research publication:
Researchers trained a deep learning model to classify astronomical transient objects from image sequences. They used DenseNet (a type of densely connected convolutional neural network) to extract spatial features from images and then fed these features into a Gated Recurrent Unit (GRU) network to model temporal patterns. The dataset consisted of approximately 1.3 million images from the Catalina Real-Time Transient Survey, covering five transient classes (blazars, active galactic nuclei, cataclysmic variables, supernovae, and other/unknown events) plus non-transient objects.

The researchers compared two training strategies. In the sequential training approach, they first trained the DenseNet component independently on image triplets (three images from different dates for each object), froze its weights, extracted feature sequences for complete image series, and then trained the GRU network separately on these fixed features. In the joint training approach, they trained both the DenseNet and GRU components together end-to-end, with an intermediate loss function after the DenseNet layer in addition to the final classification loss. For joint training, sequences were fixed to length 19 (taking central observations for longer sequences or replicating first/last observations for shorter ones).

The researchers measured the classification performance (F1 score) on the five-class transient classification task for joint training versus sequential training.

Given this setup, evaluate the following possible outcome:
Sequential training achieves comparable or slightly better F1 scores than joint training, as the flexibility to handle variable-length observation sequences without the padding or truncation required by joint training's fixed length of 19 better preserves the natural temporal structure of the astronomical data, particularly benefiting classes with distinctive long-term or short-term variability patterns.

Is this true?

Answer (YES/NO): NO